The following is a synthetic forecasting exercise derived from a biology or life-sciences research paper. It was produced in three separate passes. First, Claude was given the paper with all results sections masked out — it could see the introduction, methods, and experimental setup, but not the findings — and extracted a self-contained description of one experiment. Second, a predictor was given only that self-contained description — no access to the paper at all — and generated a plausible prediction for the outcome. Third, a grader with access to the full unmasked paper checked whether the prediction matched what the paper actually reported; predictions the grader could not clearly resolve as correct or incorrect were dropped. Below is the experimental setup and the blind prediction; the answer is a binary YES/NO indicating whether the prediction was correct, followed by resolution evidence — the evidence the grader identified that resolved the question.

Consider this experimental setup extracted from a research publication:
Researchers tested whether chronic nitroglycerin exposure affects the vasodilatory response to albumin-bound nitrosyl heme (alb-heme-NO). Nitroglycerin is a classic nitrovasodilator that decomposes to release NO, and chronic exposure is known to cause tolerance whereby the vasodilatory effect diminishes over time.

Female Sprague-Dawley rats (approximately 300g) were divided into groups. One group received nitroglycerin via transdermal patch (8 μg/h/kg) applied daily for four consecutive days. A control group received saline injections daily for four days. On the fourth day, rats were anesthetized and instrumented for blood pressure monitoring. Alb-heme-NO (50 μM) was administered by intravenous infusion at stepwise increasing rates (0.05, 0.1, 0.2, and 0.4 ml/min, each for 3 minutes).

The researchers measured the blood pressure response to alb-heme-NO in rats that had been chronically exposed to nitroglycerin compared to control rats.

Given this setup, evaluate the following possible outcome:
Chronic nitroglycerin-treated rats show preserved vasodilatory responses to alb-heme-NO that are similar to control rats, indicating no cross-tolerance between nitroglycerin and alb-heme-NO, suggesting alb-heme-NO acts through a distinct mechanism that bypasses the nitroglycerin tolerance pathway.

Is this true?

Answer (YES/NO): NO